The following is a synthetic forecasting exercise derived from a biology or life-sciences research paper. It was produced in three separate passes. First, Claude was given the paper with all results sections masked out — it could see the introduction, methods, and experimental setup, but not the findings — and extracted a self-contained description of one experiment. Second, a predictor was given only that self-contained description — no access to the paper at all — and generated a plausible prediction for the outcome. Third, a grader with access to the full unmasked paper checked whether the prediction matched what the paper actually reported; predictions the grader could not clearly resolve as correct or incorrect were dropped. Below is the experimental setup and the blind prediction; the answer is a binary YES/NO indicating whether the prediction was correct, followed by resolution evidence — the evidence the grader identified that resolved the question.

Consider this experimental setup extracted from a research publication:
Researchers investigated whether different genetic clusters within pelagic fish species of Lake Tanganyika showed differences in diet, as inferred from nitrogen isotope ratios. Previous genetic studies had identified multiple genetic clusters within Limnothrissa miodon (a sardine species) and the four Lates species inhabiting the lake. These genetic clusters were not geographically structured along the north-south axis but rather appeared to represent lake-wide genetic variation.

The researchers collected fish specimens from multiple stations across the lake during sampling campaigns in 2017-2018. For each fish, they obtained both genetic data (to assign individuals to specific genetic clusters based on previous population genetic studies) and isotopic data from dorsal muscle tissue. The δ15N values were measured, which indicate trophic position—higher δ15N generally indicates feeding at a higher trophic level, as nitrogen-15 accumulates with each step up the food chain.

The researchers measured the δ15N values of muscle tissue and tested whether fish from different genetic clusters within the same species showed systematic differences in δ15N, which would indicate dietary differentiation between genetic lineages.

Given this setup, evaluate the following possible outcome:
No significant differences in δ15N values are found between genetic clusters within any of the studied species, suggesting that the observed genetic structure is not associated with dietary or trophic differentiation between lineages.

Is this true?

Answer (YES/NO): YES